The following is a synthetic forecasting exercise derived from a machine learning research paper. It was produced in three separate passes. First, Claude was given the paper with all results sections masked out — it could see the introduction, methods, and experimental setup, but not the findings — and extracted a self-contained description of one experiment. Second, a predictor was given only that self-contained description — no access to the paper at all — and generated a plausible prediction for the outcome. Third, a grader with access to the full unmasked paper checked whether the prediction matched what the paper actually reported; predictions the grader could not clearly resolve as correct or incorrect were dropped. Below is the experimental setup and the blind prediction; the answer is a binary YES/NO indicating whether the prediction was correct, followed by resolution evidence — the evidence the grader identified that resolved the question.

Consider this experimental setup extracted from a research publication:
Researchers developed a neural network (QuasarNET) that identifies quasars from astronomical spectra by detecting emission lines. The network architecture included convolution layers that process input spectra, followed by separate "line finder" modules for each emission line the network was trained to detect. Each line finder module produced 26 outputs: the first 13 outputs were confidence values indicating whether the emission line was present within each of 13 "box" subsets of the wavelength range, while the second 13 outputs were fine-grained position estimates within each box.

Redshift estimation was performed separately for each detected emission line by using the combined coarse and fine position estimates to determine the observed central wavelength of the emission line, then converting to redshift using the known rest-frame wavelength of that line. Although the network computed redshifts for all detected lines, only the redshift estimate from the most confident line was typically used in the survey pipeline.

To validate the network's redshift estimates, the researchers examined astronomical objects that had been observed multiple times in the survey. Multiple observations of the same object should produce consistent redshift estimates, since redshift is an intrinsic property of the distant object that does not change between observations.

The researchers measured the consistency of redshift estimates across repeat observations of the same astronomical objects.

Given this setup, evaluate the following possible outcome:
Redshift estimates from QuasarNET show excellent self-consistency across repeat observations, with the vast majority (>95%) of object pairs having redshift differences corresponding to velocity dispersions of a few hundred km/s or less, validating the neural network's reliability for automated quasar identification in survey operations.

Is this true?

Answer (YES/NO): NO